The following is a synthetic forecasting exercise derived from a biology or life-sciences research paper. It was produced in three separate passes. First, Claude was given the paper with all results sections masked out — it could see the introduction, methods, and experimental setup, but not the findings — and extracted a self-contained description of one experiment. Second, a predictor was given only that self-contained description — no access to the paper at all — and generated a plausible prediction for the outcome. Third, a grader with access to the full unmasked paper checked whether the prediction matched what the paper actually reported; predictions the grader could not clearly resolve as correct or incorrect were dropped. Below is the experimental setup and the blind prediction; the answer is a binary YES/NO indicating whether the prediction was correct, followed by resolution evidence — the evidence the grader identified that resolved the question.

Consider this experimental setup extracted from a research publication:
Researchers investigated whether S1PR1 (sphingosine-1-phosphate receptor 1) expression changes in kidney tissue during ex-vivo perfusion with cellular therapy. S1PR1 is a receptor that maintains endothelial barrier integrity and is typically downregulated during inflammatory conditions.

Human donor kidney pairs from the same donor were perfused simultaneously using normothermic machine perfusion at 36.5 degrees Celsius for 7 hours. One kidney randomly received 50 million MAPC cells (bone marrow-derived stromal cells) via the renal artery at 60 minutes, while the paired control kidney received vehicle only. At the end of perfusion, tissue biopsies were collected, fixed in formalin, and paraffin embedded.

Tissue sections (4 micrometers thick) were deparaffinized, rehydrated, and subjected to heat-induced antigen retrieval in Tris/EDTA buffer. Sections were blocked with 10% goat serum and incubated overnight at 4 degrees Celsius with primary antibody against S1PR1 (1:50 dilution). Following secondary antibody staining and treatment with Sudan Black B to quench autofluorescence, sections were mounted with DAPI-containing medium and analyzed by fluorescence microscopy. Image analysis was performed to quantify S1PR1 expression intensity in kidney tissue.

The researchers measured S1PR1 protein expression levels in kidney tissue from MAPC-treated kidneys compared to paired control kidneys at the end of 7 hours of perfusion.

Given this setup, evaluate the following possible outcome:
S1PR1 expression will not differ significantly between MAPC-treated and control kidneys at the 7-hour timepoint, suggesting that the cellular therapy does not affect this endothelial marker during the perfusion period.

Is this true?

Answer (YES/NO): NO